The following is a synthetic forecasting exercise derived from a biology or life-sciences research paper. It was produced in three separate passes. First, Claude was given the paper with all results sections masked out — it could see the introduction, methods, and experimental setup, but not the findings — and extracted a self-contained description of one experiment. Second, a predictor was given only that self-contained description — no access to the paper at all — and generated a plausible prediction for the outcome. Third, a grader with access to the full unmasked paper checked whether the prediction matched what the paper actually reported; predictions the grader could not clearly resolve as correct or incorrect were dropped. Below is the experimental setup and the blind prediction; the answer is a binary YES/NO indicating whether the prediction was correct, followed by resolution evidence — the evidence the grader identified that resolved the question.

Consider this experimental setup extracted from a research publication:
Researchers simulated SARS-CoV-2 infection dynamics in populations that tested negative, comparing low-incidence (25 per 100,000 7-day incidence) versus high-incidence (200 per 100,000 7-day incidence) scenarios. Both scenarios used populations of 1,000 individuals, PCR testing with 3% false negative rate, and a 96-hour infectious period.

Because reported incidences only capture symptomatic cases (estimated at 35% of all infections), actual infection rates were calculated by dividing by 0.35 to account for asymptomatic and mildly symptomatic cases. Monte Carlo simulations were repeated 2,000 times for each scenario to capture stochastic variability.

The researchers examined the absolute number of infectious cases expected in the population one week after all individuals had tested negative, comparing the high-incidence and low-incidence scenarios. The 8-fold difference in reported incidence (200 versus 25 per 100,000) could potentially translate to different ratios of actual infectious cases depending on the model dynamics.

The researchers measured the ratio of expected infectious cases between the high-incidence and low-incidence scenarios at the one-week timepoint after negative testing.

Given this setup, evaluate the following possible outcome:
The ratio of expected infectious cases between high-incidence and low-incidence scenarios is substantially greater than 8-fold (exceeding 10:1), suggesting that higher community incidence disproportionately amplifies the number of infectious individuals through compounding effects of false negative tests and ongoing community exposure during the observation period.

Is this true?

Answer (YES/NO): NO